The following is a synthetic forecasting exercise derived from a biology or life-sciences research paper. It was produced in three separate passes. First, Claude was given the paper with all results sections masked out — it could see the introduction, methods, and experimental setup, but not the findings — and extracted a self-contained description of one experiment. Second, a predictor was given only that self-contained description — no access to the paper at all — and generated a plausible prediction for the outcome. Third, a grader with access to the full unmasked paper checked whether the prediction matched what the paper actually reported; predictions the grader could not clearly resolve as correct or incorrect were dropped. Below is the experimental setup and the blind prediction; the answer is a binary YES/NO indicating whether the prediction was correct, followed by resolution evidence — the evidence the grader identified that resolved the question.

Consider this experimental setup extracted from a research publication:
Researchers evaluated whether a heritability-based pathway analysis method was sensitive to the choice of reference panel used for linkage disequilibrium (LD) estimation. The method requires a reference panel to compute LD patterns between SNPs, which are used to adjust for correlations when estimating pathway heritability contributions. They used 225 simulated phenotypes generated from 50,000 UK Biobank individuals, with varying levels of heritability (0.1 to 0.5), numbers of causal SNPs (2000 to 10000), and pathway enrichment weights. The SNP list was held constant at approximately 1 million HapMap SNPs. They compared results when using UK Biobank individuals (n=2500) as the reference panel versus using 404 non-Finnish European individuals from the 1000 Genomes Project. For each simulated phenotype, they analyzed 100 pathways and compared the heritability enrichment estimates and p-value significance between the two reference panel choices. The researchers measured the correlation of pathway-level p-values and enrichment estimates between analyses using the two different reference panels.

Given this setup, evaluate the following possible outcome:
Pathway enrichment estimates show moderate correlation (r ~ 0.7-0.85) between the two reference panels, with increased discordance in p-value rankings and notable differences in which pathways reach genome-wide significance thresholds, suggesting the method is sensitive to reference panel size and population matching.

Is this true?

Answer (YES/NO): NO